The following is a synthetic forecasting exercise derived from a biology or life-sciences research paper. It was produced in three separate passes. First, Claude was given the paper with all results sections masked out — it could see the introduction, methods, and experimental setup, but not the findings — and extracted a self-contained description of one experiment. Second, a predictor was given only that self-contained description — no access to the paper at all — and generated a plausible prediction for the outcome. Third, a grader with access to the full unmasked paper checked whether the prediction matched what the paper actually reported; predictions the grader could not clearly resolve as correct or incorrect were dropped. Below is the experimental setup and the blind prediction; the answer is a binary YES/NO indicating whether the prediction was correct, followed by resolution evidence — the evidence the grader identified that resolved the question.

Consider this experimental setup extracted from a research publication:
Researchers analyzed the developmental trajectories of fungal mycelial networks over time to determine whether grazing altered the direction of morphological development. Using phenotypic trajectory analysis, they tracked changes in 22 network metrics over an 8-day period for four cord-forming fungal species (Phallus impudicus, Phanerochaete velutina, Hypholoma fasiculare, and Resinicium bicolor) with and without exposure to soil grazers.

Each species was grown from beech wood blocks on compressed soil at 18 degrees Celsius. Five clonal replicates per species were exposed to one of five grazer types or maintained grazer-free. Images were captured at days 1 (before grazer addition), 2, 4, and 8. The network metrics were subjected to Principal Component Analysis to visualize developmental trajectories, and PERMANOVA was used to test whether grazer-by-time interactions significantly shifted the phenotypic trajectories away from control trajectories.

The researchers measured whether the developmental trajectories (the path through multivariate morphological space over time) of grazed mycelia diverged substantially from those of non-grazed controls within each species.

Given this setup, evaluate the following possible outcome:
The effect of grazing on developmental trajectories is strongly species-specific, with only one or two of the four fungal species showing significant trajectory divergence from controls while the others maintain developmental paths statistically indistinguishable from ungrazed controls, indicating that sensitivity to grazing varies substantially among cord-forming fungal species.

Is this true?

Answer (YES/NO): NO